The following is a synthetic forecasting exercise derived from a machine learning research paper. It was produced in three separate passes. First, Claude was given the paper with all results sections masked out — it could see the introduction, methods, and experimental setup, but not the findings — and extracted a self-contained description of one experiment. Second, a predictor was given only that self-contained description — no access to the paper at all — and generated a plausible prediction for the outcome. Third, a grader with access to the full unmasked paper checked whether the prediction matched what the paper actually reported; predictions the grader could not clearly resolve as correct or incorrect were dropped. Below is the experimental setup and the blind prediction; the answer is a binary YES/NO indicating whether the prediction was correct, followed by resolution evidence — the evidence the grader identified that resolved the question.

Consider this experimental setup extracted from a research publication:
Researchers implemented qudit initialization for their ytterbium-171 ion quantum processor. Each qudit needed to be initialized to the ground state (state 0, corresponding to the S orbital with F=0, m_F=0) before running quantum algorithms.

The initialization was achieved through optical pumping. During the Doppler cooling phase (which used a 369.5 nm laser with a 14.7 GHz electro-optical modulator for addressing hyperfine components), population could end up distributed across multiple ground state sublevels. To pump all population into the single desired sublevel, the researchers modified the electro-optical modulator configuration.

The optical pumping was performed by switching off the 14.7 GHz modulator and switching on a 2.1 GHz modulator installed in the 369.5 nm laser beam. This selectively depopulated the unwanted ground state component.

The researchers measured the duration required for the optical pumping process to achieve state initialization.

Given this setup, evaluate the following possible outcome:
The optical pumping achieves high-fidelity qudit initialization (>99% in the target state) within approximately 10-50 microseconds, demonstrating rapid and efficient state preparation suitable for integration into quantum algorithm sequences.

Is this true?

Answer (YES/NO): NO